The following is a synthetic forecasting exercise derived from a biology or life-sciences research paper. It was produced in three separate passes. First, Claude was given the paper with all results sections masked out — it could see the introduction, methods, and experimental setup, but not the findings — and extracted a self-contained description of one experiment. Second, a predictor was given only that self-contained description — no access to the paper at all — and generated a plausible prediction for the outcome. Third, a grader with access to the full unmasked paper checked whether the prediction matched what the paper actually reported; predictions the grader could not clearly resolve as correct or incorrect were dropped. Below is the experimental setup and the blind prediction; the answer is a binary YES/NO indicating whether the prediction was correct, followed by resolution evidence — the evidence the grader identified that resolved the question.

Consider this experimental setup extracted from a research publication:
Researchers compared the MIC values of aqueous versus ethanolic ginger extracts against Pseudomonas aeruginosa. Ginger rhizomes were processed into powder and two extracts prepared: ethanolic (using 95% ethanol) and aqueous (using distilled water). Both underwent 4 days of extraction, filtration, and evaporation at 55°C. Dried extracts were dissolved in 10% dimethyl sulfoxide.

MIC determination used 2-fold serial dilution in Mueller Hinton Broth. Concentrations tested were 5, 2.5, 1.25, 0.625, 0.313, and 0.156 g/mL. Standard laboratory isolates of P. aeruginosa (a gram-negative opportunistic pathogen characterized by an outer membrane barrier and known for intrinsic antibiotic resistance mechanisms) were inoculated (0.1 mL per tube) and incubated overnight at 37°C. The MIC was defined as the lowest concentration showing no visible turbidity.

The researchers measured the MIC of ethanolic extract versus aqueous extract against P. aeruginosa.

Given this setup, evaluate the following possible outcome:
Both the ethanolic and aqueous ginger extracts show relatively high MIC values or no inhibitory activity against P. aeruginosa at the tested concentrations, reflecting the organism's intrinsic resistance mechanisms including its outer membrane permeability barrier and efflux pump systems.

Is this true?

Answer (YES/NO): NO